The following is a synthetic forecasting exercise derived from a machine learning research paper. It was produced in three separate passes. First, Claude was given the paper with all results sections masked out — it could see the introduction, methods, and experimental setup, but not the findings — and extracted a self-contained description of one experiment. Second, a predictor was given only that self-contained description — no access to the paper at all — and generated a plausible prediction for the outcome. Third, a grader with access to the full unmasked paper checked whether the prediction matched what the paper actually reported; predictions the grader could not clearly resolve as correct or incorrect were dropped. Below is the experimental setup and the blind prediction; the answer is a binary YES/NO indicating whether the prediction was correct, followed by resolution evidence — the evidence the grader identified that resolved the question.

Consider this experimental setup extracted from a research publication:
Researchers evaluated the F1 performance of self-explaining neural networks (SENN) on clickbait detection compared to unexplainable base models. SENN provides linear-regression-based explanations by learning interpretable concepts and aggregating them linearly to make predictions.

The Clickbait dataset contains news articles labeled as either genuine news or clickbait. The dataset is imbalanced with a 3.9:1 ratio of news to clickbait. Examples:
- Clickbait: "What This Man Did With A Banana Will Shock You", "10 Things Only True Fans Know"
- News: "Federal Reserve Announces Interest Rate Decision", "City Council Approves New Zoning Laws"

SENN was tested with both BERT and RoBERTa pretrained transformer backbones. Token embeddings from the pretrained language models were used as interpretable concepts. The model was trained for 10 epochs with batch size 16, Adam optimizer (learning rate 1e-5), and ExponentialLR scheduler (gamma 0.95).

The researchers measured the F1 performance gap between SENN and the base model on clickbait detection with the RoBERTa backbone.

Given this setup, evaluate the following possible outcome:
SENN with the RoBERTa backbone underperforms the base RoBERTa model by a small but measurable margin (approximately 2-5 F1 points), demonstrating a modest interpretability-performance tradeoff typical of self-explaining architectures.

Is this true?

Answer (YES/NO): YES